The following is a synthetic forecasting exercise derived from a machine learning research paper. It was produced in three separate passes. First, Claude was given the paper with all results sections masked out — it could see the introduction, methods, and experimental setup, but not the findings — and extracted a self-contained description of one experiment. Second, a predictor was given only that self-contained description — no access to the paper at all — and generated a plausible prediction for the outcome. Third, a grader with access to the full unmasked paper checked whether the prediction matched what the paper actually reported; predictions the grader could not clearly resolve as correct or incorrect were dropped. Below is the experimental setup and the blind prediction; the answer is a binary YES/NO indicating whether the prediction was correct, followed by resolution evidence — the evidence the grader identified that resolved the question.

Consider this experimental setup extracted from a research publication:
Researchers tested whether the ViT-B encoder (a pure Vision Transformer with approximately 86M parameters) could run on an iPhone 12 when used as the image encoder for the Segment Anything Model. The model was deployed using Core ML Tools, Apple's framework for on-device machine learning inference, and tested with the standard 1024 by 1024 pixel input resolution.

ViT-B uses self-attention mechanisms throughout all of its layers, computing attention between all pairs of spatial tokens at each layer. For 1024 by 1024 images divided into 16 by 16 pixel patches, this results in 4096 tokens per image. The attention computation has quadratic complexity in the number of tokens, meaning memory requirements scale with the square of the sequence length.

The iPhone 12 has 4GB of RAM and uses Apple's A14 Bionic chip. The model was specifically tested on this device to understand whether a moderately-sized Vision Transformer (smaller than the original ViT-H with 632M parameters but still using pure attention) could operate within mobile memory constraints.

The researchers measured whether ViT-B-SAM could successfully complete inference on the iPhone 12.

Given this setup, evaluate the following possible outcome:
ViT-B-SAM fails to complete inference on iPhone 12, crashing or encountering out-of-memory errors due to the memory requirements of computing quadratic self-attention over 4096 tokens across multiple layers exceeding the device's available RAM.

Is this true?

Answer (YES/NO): YES